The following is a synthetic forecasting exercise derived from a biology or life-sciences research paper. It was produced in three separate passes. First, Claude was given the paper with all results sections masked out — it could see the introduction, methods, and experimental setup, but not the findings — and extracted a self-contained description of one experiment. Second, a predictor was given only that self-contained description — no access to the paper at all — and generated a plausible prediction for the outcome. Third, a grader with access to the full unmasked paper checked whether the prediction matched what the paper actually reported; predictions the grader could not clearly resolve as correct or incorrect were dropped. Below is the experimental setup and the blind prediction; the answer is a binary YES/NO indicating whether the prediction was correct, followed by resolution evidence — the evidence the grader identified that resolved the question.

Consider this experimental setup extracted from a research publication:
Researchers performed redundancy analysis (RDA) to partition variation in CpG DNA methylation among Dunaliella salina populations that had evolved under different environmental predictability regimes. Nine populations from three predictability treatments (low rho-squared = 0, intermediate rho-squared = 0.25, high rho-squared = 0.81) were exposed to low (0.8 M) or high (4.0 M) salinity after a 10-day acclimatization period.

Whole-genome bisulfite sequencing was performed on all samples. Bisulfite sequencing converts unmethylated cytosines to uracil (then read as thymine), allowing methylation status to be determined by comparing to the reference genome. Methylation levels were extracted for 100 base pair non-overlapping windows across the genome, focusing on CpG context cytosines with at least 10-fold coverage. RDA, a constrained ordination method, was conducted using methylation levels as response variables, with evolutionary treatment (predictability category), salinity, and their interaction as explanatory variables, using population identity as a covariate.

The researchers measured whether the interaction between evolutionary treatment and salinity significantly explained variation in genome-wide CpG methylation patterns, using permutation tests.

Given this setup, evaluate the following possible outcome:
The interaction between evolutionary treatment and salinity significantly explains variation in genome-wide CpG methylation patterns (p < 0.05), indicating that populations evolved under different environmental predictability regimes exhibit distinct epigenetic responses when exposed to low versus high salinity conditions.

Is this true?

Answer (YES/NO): NO